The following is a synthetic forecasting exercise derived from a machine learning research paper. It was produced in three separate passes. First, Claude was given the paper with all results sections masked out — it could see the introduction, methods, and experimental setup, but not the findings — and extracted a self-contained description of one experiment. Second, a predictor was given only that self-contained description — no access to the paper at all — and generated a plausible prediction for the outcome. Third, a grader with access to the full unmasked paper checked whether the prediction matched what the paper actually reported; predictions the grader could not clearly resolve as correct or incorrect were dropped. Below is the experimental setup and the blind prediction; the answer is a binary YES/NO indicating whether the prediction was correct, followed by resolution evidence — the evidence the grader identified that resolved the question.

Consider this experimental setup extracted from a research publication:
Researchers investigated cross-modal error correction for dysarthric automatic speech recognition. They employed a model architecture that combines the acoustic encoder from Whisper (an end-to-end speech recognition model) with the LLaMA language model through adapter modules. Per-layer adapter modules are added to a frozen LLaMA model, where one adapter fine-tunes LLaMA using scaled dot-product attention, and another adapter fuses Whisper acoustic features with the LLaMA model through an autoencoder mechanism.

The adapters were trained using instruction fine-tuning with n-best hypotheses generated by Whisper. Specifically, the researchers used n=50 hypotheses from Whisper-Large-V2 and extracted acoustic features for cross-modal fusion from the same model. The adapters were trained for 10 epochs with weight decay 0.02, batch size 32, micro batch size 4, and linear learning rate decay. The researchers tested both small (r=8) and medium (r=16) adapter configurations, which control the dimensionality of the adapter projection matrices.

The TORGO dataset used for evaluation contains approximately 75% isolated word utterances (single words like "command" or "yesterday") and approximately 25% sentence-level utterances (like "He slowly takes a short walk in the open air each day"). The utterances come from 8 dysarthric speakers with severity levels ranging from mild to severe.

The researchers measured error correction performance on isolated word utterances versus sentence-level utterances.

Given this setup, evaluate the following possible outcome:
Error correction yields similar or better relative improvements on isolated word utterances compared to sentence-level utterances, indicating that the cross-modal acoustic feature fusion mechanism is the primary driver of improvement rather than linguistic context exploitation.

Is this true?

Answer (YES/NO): NO